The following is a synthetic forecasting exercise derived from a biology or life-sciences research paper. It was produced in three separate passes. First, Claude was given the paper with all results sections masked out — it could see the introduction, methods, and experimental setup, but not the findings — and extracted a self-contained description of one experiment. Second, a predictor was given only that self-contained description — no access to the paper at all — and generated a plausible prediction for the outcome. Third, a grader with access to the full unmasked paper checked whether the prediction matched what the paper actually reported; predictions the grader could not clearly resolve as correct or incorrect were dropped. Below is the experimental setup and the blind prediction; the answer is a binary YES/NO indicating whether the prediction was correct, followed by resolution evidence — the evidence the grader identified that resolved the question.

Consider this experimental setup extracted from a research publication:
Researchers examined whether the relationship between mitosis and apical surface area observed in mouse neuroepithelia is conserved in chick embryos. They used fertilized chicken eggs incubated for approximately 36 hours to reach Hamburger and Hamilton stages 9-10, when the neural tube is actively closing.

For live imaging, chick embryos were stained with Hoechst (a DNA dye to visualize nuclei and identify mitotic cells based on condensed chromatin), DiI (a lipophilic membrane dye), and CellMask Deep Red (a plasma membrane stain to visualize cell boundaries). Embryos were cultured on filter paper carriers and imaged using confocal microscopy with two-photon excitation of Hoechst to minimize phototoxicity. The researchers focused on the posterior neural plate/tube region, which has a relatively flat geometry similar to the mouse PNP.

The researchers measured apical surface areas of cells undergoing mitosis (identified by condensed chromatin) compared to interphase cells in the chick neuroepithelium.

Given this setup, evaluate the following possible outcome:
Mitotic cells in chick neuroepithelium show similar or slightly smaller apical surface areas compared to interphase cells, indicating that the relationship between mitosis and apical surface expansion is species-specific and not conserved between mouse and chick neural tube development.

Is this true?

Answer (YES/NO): NO